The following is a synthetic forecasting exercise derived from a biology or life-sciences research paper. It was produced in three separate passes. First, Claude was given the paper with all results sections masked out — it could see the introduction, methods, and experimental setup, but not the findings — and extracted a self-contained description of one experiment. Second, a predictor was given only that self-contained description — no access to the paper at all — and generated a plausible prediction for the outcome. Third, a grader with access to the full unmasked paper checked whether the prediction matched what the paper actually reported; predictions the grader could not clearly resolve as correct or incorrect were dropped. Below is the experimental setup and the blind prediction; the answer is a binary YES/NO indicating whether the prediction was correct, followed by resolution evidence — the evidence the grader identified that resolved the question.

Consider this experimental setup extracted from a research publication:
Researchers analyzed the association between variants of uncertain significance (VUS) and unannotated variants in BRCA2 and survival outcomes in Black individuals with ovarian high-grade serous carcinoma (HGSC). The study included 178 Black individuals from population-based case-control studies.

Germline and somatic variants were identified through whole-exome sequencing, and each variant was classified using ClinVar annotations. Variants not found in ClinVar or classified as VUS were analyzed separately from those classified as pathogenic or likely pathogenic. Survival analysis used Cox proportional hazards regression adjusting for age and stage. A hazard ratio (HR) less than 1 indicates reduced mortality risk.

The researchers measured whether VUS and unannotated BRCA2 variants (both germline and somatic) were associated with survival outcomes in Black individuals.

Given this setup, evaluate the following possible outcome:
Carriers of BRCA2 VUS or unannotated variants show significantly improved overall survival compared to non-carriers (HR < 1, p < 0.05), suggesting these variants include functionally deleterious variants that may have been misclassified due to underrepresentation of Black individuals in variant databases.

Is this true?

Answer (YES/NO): NO